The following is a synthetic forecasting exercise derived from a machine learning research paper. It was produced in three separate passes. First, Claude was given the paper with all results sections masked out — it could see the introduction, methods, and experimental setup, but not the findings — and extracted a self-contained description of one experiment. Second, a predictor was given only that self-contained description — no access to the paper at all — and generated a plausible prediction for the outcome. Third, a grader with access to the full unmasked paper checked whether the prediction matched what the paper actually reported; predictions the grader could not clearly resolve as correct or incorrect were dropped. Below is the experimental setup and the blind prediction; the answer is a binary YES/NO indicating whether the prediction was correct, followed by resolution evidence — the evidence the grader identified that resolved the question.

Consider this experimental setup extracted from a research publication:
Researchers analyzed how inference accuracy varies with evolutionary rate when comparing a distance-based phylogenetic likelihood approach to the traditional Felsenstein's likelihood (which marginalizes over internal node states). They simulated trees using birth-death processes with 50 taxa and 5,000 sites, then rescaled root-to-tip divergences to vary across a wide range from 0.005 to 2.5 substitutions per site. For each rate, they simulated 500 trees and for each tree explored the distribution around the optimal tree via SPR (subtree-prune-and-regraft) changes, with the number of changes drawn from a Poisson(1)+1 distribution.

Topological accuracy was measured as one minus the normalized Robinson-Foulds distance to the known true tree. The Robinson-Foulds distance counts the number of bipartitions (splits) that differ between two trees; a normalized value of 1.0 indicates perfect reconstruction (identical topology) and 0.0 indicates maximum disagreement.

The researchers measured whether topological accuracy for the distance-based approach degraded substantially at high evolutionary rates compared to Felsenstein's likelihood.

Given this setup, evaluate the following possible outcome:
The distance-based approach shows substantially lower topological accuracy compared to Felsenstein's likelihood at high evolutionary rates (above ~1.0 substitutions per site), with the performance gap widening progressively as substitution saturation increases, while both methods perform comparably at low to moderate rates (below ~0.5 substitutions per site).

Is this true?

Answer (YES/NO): NO